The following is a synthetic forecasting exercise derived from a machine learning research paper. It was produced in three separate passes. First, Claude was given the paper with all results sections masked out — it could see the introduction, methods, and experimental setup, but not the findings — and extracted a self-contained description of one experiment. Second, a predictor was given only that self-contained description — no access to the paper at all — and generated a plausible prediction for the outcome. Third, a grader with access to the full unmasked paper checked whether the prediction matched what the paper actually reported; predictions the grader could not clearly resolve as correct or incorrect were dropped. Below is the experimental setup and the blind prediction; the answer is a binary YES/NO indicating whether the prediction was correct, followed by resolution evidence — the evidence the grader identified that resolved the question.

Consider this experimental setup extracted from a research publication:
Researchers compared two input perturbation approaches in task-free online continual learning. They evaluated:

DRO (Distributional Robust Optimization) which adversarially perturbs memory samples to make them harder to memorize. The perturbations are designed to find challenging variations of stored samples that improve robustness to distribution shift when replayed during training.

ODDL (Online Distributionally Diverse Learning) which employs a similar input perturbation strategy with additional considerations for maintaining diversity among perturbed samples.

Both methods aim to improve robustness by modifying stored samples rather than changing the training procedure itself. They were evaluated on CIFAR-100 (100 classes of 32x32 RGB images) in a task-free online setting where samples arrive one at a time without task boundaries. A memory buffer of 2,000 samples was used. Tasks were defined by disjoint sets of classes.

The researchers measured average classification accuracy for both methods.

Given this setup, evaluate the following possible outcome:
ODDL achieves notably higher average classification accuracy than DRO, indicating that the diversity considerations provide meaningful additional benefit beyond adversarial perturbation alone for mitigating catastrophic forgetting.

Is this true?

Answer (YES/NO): YES